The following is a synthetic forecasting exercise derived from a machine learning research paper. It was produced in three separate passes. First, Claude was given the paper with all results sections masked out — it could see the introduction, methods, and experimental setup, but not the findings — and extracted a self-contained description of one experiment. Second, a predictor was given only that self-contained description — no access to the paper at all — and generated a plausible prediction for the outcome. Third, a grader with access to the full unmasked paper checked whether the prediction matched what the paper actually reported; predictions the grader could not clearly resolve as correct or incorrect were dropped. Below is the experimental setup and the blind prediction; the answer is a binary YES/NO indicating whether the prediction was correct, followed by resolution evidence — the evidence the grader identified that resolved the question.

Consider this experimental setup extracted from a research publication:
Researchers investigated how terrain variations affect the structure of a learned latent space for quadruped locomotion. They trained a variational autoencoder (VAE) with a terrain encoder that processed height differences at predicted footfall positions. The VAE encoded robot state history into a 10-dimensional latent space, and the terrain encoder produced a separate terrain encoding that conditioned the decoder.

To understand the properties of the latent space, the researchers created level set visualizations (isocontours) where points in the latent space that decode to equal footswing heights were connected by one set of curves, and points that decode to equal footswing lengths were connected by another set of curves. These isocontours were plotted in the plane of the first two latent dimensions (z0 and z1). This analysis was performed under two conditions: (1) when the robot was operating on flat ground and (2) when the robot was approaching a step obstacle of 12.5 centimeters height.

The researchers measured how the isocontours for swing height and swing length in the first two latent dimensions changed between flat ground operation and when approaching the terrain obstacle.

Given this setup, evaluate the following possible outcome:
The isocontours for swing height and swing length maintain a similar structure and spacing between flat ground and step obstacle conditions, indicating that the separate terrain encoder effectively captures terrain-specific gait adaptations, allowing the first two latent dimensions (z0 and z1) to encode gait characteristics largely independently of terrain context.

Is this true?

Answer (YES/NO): NO